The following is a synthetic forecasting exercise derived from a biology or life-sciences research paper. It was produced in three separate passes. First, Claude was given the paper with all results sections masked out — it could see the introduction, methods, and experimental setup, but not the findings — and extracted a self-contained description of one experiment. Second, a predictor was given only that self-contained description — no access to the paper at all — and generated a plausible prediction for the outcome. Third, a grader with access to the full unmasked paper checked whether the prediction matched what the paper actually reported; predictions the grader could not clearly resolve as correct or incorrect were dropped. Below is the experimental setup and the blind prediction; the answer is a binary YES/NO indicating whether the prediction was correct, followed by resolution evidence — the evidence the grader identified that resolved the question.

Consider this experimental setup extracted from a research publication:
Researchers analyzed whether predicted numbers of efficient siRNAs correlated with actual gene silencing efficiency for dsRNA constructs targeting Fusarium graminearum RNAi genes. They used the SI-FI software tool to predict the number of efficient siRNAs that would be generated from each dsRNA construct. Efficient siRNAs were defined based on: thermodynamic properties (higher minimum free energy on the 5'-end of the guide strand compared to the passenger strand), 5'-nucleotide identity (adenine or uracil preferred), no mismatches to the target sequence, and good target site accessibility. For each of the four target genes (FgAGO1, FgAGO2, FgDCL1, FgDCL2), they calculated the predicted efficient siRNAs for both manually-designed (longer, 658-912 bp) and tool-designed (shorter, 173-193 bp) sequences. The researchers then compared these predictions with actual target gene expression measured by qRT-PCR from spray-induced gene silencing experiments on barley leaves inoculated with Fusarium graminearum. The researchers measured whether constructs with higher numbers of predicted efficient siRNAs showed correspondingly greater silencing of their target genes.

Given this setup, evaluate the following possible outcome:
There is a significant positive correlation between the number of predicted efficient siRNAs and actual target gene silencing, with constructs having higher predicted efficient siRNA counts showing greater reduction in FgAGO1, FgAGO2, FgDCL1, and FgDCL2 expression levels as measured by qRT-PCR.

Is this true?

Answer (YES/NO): NO